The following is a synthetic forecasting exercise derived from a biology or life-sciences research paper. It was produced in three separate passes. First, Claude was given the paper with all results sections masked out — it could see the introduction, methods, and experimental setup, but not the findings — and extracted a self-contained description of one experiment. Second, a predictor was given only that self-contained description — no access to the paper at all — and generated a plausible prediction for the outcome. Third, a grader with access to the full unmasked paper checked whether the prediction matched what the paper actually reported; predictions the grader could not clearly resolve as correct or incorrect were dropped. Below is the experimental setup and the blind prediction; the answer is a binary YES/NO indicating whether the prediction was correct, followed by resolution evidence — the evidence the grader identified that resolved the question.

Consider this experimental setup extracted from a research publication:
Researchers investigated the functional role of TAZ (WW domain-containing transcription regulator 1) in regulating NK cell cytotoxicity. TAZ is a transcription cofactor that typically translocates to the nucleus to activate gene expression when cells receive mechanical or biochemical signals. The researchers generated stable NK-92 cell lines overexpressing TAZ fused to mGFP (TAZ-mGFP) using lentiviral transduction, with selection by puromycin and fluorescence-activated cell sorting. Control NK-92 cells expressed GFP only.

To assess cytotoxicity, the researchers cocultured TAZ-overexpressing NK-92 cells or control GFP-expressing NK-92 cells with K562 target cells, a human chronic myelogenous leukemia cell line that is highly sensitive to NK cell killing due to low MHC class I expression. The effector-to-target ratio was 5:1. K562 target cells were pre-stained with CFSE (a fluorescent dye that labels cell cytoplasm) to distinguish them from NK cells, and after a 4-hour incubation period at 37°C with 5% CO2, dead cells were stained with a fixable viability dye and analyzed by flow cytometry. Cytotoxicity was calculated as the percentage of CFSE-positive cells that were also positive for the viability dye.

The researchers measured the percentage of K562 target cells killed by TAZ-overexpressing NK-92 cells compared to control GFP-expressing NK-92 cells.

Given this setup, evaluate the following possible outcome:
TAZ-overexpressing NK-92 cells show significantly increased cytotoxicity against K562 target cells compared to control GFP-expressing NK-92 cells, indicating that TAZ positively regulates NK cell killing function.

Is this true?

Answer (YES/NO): NO